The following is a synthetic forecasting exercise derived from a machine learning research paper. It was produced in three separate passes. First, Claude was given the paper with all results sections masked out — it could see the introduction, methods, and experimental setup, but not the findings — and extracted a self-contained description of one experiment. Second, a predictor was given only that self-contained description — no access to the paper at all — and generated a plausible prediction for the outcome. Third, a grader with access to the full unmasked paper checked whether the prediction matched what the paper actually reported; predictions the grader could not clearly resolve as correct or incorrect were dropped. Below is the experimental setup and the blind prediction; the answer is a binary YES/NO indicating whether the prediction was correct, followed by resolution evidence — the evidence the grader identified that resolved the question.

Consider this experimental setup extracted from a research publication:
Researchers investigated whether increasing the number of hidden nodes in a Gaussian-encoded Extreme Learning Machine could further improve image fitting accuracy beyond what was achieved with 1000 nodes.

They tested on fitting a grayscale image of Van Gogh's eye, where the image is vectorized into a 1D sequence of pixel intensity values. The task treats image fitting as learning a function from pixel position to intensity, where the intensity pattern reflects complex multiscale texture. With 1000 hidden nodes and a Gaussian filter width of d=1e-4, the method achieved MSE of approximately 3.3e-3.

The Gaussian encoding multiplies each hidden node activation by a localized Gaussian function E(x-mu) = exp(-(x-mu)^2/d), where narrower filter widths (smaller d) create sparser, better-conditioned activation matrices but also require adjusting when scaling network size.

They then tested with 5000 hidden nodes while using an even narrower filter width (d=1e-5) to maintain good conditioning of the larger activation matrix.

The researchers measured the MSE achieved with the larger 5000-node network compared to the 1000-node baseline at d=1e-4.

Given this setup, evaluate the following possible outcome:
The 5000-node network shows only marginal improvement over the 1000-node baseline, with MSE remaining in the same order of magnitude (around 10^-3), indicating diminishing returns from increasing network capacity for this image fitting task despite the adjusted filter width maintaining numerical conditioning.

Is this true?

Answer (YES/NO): NO